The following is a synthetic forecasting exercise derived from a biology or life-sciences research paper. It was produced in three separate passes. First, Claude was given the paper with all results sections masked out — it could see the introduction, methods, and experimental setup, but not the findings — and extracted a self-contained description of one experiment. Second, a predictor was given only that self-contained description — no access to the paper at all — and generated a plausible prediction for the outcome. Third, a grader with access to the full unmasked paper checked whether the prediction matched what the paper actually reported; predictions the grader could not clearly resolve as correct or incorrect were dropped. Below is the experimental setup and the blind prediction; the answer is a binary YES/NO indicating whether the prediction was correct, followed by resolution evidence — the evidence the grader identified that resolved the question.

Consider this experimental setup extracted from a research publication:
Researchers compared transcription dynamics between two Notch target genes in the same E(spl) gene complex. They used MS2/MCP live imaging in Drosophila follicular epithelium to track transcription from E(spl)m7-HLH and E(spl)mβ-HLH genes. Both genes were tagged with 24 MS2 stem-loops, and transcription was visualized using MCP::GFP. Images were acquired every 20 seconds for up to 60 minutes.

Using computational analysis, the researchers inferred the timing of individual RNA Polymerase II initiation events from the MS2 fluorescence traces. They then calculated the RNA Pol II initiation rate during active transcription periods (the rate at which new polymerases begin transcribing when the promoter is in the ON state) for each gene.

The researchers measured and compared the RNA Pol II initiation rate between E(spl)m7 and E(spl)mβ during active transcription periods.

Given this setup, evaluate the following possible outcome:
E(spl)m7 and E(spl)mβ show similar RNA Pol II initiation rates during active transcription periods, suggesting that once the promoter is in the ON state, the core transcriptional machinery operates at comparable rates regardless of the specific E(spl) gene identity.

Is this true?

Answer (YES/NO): NO